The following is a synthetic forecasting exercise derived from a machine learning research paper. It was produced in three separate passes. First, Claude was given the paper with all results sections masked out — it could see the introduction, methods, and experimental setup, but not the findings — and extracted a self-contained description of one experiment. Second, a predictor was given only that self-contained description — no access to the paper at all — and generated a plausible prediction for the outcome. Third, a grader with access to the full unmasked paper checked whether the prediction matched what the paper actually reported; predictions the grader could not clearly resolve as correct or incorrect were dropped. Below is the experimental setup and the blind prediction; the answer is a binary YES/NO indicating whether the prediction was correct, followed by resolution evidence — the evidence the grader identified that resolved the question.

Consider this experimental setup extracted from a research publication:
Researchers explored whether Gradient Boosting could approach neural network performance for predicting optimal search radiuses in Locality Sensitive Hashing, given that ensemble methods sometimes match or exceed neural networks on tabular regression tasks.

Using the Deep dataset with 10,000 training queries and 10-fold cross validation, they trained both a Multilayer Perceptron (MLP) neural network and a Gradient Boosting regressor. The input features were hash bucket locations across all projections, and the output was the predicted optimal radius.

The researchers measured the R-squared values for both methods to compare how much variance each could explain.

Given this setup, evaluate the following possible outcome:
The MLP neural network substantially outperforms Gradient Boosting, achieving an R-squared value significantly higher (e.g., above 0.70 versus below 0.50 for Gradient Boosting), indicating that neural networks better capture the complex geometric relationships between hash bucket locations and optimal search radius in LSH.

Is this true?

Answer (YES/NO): NO